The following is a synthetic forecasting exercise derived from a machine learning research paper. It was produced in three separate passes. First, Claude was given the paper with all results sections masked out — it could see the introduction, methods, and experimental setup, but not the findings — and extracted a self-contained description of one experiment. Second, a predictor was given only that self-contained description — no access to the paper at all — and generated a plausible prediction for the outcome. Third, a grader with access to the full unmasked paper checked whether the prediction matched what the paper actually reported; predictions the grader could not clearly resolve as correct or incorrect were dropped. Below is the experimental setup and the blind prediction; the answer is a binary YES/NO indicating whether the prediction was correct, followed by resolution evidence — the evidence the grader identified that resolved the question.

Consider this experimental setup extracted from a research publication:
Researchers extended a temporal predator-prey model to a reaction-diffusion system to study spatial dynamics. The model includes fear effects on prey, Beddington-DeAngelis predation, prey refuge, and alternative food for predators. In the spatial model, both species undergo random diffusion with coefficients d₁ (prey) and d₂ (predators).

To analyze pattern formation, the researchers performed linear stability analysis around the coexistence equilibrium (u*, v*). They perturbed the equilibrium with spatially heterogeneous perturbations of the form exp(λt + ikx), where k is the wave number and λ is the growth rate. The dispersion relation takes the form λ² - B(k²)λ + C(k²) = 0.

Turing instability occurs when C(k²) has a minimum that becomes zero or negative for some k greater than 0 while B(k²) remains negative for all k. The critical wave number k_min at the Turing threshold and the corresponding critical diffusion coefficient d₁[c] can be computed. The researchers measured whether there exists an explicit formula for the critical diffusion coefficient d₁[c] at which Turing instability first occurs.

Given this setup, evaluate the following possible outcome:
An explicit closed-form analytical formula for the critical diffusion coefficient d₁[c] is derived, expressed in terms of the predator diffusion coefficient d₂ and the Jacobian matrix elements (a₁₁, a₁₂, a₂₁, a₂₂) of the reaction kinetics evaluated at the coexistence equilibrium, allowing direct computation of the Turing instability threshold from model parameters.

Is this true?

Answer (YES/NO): YES